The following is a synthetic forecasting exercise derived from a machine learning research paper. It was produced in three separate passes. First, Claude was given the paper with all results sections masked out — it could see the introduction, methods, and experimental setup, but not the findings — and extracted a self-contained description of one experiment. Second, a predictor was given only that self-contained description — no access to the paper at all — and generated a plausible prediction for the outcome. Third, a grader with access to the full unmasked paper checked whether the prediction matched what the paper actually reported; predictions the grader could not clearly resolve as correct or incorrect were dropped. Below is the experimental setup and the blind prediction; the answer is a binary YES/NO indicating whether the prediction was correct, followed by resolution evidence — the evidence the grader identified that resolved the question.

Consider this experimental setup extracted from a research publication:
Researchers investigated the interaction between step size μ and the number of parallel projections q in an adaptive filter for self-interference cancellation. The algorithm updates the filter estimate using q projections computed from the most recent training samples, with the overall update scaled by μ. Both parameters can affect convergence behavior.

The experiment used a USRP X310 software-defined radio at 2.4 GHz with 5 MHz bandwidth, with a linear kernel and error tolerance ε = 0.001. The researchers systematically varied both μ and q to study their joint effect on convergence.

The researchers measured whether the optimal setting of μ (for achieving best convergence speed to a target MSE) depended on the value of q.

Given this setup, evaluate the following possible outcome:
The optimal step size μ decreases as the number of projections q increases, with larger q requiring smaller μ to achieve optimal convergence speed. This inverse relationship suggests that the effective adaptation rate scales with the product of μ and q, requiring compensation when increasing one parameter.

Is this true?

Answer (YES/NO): YES